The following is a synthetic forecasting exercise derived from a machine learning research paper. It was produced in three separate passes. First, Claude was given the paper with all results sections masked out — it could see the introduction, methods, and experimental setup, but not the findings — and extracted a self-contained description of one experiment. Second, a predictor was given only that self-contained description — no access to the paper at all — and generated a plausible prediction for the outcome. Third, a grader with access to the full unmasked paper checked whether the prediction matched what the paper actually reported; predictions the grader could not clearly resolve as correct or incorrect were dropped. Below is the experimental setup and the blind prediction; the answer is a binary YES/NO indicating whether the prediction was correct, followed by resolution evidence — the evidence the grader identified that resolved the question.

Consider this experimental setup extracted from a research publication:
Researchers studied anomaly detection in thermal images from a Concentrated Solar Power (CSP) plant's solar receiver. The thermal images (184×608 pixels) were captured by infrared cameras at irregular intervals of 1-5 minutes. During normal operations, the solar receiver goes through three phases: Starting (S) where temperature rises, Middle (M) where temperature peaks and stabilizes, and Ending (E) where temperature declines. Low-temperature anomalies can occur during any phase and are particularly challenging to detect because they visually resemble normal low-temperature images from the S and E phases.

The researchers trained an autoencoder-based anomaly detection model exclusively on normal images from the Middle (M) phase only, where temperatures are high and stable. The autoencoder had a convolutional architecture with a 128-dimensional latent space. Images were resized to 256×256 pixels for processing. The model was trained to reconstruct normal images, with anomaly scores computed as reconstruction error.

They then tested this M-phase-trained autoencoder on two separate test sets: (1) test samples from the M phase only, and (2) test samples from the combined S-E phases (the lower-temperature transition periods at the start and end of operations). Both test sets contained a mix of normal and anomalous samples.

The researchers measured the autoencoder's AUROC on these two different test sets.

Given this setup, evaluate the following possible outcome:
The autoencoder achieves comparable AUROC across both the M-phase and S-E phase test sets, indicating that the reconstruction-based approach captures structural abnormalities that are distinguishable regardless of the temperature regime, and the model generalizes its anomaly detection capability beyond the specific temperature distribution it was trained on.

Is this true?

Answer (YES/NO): NO